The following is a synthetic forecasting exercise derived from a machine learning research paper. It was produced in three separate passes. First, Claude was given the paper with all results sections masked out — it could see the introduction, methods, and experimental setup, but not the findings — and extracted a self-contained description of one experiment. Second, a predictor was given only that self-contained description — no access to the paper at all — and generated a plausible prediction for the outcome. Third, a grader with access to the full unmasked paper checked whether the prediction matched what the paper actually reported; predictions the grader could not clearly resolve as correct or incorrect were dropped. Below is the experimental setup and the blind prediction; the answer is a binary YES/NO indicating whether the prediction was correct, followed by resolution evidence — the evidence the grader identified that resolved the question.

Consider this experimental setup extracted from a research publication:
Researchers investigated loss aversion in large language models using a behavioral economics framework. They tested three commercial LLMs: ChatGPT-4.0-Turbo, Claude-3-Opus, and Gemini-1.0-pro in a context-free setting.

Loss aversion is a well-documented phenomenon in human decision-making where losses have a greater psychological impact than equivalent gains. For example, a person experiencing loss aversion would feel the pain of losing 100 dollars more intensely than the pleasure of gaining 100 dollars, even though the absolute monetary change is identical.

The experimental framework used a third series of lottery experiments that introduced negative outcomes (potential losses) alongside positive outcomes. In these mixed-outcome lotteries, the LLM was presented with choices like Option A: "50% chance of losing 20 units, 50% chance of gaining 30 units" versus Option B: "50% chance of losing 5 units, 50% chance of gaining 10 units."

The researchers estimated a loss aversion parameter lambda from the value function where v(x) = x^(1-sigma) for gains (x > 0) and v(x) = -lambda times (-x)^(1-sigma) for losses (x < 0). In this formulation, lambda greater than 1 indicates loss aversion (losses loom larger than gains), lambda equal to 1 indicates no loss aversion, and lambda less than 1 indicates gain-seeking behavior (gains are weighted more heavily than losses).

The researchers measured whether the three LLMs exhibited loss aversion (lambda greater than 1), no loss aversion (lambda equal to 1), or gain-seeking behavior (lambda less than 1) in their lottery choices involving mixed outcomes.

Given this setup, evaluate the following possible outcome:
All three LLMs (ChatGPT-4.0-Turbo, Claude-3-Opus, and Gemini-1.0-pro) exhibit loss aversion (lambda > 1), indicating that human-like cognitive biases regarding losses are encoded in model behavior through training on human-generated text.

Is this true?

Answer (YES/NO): YES